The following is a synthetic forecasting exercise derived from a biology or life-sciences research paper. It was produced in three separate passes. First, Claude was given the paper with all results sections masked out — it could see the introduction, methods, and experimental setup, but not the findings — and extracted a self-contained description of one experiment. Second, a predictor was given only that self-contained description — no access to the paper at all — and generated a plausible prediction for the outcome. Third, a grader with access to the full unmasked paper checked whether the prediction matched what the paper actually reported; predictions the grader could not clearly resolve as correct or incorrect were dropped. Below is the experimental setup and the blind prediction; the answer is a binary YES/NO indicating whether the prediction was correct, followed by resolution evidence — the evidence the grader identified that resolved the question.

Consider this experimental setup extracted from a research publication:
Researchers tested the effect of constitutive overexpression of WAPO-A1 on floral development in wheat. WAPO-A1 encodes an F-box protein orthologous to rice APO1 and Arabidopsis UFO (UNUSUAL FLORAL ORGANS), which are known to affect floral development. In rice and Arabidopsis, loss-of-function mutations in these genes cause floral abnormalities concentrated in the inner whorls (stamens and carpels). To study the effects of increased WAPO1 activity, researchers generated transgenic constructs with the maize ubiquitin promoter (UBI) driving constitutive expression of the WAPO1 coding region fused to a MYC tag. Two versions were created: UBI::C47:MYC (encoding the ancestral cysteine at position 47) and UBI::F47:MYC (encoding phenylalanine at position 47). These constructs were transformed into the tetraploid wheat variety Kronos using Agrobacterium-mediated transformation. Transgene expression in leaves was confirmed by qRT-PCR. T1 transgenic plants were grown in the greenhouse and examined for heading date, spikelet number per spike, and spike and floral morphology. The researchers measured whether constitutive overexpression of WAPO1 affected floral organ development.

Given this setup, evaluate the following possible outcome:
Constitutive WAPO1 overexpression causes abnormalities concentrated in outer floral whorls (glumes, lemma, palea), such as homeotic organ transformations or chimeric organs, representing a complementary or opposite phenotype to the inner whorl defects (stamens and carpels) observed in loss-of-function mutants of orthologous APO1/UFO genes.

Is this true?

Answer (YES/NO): NO